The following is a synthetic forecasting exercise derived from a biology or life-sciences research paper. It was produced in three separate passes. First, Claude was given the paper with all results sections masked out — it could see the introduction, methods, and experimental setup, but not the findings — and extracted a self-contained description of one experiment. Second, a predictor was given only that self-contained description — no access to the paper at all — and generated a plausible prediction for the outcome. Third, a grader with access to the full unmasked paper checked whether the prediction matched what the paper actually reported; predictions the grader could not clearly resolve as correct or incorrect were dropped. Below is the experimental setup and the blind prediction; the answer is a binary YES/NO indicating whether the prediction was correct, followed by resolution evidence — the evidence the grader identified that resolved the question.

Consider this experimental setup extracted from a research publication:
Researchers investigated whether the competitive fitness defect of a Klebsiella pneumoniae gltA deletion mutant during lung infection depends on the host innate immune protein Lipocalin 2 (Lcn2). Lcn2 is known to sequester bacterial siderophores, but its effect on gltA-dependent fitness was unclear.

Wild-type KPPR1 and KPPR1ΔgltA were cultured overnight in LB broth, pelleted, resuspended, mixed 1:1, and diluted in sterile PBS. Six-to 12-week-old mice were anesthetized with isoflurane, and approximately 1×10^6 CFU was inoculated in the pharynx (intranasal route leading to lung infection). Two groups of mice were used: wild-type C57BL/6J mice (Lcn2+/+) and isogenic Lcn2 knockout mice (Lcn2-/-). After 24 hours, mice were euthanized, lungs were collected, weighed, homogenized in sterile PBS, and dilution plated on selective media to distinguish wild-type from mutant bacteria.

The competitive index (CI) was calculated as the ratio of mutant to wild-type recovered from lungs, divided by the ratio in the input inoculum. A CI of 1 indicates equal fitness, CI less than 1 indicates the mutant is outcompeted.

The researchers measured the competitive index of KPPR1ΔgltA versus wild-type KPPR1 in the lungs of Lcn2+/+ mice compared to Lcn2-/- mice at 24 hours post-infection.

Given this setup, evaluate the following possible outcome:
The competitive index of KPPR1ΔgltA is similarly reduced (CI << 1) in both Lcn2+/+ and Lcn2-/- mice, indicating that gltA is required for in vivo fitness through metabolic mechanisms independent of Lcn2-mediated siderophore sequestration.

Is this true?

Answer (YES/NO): NO